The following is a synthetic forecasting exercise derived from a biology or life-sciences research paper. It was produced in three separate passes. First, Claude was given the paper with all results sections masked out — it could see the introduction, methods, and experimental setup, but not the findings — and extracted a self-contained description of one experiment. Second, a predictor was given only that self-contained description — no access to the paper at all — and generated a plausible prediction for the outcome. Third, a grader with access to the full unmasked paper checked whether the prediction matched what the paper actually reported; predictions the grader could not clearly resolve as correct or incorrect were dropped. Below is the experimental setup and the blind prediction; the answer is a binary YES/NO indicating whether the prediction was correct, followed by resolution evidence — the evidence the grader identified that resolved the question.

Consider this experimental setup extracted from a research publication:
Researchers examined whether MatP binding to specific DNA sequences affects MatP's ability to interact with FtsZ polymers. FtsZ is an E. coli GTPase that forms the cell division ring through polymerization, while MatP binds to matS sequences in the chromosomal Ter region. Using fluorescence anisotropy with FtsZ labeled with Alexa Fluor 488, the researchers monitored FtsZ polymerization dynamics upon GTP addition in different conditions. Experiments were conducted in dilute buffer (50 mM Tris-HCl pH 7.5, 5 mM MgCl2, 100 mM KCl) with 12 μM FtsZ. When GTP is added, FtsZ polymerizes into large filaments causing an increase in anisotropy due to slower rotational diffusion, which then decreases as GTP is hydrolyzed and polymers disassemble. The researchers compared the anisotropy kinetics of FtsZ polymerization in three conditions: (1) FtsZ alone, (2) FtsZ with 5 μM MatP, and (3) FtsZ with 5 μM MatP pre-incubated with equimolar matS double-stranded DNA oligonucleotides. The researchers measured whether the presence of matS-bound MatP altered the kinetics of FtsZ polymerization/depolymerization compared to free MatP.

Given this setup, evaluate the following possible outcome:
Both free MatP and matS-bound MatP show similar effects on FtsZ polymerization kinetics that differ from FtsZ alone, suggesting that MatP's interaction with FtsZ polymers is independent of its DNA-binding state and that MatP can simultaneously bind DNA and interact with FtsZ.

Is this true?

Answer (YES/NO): NO